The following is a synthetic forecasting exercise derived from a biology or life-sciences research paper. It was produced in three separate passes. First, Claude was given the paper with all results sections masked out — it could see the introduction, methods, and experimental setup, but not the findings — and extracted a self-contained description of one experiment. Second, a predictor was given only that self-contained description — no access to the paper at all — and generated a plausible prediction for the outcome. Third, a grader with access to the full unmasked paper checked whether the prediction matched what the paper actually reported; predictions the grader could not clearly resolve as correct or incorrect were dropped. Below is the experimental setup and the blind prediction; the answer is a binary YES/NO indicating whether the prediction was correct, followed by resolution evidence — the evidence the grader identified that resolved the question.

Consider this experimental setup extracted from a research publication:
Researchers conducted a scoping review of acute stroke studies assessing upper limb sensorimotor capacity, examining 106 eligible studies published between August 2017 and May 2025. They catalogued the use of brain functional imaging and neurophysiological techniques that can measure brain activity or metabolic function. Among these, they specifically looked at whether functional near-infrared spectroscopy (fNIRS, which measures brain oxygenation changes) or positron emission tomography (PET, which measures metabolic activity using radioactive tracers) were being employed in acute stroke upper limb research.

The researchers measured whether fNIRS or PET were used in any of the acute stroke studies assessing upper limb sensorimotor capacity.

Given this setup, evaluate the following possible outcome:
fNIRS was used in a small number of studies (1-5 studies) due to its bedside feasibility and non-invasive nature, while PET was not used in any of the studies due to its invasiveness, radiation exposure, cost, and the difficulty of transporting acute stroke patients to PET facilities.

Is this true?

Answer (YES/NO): NO